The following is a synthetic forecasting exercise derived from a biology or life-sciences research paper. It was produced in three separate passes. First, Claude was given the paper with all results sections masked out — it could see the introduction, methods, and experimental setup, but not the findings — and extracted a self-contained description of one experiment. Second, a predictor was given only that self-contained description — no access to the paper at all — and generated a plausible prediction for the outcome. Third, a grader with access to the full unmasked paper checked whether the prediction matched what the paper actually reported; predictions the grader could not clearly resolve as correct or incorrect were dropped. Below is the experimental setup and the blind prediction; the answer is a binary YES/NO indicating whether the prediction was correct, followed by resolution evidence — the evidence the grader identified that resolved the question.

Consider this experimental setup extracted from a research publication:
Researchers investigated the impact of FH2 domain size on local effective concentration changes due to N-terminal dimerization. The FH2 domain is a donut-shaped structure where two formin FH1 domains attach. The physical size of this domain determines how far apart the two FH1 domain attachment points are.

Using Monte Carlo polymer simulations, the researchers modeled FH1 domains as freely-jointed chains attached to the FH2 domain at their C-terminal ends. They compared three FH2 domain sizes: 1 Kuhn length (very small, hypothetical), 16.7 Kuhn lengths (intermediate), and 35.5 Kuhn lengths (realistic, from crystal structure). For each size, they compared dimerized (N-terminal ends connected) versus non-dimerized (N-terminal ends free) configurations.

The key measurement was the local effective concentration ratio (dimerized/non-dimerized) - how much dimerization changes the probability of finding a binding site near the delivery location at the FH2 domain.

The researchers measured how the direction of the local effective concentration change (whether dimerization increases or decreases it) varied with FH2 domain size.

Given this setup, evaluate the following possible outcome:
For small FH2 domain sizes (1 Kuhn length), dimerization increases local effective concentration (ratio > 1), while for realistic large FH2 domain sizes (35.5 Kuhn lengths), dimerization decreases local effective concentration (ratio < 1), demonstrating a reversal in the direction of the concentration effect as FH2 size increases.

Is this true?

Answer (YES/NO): YES